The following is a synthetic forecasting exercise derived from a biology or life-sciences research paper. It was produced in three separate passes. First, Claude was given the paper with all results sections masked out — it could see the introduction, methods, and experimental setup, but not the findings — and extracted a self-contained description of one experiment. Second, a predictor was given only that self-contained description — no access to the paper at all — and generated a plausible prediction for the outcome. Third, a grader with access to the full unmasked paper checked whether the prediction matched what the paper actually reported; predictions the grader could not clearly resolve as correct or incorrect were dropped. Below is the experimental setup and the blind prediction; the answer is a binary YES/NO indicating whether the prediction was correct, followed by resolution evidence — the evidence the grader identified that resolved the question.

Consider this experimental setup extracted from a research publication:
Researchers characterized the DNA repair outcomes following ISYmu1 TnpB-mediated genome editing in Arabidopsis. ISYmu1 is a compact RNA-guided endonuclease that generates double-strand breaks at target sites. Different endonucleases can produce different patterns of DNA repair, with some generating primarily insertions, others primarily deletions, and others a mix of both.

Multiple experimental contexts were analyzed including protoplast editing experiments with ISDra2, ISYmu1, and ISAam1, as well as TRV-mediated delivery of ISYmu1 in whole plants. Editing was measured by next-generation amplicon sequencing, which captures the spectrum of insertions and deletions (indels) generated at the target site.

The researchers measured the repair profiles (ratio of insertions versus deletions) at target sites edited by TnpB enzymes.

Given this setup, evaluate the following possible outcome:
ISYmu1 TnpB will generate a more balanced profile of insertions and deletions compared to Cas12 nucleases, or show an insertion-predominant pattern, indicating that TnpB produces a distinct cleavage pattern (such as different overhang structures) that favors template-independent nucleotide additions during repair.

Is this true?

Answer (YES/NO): NO